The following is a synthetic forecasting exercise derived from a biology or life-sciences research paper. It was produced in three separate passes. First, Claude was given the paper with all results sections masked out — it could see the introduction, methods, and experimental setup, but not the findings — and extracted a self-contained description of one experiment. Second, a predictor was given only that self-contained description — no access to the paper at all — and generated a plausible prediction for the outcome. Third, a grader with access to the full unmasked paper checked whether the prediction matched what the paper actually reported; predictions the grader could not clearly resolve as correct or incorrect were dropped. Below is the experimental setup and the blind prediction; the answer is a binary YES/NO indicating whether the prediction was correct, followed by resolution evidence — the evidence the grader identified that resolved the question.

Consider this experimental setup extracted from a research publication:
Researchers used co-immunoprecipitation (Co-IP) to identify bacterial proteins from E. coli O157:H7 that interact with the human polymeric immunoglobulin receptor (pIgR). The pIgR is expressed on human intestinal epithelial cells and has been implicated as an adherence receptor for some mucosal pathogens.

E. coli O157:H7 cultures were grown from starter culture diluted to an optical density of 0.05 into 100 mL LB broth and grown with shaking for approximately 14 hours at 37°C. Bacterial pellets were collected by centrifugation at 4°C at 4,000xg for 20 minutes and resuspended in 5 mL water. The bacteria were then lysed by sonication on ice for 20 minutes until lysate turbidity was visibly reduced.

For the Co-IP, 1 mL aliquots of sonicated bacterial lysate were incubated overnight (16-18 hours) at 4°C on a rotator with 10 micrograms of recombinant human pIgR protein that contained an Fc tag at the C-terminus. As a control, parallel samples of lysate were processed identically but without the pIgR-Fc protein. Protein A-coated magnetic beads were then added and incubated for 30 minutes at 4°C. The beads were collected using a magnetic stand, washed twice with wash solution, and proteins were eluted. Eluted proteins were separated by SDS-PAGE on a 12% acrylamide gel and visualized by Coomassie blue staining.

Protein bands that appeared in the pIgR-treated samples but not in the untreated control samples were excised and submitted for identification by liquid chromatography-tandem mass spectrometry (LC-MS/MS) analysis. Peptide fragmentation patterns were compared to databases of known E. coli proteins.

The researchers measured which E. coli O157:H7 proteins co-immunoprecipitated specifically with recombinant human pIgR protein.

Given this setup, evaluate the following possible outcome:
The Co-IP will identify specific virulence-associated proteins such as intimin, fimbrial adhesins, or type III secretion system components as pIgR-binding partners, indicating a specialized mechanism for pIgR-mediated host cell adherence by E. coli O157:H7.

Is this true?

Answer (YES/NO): NO